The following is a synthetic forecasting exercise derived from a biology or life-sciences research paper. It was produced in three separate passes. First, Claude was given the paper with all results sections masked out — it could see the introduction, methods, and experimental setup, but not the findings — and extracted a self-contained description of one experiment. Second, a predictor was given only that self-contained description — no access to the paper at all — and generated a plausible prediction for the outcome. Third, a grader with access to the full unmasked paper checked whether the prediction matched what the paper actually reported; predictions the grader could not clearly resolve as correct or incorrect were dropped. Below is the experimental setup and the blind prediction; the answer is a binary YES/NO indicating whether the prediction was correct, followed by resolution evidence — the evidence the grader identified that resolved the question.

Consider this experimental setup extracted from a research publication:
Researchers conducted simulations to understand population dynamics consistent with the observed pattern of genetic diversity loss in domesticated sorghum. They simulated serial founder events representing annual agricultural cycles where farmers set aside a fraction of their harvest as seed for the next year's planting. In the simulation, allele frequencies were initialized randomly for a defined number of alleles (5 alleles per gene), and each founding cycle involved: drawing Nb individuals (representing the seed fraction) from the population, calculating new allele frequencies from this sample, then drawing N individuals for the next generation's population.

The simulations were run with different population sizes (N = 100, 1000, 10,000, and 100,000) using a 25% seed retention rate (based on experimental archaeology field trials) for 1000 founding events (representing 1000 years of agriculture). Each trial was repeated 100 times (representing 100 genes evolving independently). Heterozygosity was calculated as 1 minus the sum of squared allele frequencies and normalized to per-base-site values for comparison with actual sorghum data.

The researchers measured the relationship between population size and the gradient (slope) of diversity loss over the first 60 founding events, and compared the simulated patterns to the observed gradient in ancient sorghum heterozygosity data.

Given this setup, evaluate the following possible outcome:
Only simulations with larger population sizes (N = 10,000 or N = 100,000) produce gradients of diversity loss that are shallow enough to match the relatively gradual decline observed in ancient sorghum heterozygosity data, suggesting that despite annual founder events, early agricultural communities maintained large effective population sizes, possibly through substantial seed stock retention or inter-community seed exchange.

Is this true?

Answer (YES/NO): NO